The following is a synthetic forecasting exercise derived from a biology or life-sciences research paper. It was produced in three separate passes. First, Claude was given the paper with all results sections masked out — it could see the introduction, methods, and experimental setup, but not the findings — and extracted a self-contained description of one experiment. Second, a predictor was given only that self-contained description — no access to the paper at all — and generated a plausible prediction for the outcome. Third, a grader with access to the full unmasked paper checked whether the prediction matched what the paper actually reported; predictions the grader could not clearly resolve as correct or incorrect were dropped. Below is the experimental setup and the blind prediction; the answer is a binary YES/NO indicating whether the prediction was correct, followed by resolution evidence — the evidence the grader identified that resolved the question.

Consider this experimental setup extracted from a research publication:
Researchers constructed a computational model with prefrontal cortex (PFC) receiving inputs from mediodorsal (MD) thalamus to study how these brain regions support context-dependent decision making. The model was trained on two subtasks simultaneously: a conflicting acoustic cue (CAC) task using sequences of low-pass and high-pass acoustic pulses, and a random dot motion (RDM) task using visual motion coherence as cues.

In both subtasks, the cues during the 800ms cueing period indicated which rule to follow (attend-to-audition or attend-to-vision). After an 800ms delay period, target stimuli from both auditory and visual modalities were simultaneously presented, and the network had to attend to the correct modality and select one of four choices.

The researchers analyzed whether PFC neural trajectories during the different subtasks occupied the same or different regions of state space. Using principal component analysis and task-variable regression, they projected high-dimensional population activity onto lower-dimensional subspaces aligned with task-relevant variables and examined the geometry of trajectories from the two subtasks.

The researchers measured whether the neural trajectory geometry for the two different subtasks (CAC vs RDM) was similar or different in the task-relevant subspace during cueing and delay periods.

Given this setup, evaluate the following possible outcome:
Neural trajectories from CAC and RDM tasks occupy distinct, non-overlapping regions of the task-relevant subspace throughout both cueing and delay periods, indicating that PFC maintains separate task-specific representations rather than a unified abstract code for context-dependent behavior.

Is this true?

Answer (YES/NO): NO